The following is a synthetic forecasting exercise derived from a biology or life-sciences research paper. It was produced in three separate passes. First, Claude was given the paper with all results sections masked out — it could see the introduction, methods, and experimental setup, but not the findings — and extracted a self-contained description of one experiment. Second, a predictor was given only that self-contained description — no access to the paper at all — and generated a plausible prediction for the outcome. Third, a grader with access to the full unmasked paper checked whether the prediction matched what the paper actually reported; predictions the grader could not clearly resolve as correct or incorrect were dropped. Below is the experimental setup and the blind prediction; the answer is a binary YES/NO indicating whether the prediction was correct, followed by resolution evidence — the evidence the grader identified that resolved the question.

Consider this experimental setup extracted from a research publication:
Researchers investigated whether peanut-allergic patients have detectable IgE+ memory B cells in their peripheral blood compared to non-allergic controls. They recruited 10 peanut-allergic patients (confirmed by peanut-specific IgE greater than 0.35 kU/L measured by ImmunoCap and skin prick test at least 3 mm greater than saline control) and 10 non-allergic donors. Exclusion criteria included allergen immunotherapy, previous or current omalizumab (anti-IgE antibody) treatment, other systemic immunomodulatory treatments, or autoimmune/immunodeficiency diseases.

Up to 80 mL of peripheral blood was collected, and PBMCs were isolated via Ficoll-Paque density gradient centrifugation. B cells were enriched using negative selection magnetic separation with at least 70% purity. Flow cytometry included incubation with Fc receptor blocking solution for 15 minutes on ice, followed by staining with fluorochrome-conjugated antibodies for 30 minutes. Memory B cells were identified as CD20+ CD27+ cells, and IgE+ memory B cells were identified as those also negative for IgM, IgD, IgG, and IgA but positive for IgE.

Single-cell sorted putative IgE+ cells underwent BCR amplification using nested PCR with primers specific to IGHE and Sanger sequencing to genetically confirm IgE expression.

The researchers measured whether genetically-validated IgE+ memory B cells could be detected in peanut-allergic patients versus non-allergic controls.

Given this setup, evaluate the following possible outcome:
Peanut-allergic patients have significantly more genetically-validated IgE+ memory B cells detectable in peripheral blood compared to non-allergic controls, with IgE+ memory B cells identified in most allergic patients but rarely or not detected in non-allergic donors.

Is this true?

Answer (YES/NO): NO